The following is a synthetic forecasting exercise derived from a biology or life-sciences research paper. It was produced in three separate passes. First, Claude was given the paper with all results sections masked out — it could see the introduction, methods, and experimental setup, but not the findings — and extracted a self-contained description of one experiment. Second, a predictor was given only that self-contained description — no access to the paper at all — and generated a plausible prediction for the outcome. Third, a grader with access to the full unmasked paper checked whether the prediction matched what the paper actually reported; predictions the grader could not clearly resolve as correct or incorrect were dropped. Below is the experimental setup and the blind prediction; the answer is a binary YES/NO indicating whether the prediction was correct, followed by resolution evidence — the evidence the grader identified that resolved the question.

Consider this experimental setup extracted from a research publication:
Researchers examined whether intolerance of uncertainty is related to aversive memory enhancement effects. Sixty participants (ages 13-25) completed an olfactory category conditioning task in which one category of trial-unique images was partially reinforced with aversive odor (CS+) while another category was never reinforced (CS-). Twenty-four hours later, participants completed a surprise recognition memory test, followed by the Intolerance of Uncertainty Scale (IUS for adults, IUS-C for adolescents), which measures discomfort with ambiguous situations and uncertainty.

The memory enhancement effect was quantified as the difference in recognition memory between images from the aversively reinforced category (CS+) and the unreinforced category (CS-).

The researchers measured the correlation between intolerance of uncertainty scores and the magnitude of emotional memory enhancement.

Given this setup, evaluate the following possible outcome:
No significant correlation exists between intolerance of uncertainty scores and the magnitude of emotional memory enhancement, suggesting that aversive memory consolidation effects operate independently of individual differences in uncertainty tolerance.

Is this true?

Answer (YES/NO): YES